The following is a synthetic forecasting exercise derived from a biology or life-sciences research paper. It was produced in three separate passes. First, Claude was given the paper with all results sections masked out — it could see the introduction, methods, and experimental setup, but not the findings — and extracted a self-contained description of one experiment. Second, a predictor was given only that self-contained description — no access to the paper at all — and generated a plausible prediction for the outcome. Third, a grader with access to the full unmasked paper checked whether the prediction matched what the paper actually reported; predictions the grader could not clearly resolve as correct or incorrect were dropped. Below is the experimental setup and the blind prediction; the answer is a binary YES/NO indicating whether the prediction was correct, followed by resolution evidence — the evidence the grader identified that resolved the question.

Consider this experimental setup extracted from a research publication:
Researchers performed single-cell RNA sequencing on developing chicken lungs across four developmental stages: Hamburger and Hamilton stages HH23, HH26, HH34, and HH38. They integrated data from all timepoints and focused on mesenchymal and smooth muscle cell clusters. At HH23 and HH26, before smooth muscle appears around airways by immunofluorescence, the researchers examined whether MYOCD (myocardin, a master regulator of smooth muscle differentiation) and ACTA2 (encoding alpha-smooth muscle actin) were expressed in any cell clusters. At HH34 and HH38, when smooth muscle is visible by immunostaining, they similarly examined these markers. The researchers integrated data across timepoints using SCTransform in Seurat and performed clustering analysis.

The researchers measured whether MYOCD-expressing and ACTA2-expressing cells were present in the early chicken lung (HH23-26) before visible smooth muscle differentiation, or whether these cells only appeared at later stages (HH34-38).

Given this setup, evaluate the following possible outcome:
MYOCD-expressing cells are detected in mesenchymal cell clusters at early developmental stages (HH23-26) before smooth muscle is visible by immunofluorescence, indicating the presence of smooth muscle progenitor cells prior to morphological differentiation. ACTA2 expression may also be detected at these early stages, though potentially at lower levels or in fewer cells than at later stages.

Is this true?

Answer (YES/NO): NO